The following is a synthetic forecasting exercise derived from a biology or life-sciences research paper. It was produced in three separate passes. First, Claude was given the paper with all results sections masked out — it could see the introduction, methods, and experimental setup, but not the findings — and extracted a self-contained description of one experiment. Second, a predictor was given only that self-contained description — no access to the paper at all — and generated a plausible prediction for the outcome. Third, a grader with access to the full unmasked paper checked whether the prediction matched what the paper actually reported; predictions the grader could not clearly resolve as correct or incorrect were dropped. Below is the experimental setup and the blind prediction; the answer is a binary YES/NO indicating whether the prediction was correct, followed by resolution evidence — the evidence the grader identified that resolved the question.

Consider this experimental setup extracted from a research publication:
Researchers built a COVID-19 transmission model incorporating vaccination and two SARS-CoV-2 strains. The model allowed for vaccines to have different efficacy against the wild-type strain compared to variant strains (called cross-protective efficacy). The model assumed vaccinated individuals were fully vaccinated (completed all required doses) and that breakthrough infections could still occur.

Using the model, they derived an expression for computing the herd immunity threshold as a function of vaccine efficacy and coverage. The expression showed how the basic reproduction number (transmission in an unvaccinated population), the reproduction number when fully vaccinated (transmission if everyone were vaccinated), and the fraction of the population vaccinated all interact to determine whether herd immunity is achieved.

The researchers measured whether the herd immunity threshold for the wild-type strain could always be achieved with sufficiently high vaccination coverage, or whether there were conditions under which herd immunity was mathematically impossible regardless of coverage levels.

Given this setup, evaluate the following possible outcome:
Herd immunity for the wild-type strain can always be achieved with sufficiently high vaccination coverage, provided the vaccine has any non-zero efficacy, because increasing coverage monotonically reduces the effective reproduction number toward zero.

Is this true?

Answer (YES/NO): NO